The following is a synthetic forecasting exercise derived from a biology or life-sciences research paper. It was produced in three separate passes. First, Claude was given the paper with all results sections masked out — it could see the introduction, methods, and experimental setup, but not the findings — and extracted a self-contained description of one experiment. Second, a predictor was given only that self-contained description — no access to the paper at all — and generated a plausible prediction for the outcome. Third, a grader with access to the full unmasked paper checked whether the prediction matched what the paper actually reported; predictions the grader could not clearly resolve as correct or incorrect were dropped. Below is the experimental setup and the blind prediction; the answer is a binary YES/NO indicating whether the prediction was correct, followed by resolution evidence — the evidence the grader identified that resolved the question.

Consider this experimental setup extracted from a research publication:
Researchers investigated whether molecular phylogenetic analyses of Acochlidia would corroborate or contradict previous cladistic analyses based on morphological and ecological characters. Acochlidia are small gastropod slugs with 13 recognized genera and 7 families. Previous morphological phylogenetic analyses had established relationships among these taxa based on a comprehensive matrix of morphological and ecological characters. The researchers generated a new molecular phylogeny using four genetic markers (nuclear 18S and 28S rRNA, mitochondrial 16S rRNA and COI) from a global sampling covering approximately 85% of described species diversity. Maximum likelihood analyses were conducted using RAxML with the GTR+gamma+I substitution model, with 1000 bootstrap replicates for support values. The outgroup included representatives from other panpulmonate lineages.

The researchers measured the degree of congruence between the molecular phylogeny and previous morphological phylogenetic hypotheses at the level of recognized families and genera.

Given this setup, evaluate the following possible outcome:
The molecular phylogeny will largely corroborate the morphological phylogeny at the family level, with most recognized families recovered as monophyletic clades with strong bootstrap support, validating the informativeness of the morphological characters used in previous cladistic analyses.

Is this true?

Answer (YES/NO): YES